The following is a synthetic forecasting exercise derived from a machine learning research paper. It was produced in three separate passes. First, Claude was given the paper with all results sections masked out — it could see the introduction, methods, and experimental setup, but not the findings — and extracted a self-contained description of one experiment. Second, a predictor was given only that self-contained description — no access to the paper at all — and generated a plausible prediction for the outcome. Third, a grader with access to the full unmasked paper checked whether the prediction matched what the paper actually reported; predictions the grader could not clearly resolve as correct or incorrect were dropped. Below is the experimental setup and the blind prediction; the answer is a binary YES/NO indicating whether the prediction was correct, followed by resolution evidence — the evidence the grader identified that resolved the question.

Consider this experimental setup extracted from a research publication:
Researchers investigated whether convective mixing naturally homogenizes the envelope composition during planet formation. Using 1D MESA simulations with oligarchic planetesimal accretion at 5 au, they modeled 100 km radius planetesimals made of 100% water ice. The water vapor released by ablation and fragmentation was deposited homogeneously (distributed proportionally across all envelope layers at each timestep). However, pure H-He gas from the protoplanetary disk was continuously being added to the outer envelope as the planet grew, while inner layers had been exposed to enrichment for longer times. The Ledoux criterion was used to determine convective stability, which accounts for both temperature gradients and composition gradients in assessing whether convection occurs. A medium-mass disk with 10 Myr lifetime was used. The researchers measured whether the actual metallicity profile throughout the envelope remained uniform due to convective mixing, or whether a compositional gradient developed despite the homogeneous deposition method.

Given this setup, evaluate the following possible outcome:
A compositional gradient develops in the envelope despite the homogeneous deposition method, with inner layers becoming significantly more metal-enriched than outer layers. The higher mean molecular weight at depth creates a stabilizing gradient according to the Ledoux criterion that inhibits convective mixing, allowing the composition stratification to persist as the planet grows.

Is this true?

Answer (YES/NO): YES